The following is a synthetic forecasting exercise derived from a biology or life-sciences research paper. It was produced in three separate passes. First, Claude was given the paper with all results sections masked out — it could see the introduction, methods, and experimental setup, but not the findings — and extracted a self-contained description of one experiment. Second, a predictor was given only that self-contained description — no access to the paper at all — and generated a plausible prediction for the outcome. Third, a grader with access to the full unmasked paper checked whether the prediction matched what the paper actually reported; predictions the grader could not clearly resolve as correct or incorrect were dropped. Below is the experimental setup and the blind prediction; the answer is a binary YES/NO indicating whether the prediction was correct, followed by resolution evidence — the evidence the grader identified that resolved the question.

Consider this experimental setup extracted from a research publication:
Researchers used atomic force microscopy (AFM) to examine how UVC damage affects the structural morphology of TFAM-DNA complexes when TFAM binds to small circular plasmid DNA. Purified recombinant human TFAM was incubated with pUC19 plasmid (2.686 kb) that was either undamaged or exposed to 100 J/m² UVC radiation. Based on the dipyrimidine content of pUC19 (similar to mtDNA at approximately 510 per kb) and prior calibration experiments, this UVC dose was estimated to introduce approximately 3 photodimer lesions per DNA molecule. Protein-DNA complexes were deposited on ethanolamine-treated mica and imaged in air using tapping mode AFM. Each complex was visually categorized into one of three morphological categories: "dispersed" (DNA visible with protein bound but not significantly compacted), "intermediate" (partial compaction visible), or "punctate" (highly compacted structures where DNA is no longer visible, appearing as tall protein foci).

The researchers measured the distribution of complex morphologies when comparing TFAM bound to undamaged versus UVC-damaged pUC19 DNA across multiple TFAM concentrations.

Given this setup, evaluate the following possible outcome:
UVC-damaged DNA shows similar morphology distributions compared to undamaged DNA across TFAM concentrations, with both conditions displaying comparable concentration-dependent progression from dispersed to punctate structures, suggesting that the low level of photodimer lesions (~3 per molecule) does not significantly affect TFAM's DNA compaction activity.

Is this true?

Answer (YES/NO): NO